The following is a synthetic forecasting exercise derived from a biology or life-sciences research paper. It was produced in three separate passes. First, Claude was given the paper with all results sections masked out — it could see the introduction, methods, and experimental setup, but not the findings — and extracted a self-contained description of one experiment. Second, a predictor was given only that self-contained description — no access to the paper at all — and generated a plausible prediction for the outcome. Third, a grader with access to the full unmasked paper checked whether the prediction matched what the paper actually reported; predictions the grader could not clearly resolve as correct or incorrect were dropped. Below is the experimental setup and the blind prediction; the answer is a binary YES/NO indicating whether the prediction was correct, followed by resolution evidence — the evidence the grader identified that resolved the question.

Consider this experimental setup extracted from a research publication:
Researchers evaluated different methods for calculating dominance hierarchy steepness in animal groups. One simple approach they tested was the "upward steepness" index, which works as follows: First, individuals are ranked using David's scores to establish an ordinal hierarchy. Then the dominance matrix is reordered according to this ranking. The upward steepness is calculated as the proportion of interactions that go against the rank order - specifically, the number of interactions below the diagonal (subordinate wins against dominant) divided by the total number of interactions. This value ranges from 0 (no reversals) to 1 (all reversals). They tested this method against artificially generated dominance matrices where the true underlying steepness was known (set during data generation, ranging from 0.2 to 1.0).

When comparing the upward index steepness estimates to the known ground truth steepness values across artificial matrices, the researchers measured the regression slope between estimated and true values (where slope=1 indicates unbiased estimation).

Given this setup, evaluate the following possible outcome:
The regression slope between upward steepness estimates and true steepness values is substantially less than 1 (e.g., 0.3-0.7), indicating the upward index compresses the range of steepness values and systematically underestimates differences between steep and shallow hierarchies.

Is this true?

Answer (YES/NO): NO